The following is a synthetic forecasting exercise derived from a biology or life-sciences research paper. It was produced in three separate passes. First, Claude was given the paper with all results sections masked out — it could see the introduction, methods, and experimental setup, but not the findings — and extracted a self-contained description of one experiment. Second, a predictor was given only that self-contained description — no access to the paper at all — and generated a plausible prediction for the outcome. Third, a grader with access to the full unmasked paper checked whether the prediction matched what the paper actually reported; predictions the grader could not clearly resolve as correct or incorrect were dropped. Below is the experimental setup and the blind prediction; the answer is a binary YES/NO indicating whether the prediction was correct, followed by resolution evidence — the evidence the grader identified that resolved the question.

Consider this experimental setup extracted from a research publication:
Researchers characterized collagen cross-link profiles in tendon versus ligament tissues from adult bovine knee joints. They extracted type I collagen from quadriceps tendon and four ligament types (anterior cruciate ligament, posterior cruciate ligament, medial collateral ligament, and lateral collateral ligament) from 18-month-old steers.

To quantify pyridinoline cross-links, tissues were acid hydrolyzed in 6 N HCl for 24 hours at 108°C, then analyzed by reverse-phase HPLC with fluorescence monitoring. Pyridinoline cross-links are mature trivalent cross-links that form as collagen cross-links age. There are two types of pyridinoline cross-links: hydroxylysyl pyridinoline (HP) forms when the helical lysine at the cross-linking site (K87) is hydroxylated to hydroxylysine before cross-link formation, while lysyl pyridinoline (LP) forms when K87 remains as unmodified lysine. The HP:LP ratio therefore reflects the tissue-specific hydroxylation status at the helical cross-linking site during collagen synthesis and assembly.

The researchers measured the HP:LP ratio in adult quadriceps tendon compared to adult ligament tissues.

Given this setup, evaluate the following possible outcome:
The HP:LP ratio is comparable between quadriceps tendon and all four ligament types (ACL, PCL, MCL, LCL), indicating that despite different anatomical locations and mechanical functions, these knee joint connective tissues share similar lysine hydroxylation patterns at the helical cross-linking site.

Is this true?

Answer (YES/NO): YES